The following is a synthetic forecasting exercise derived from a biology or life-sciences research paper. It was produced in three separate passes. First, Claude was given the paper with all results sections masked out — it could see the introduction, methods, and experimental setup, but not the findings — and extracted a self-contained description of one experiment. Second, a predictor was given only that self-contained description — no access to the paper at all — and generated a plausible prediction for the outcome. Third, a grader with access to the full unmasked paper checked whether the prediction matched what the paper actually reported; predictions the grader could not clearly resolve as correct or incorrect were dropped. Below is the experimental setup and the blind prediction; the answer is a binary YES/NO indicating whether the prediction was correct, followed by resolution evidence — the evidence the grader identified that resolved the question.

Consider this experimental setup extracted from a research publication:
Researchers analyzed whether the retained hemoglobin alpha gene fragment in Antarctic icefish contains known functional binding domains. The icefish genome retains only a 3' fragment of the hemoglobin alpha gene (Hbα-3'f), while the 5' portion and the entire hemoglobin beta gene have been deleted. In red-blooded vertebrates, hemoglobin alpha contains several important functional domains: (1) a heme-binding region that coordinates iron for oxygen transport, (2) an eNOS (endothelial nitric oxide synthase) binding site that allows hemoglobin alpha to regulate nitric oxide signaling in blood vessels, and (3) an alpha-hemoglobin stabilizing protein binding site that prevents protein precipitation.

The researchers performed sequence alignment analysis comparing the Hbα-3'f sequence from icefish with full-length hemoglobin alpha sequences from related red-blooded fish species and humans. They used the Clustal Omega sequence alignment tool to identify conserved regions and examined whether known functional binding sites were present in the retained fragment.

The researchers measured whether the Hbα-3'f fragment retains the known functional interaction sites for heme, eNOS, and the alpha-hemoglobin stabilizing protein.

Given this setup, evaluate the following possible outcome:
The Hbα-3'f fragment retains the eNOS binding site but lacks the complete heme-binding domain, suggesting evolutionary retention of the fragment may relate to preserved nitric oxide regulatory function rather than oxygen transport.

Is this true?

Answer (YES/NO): NO